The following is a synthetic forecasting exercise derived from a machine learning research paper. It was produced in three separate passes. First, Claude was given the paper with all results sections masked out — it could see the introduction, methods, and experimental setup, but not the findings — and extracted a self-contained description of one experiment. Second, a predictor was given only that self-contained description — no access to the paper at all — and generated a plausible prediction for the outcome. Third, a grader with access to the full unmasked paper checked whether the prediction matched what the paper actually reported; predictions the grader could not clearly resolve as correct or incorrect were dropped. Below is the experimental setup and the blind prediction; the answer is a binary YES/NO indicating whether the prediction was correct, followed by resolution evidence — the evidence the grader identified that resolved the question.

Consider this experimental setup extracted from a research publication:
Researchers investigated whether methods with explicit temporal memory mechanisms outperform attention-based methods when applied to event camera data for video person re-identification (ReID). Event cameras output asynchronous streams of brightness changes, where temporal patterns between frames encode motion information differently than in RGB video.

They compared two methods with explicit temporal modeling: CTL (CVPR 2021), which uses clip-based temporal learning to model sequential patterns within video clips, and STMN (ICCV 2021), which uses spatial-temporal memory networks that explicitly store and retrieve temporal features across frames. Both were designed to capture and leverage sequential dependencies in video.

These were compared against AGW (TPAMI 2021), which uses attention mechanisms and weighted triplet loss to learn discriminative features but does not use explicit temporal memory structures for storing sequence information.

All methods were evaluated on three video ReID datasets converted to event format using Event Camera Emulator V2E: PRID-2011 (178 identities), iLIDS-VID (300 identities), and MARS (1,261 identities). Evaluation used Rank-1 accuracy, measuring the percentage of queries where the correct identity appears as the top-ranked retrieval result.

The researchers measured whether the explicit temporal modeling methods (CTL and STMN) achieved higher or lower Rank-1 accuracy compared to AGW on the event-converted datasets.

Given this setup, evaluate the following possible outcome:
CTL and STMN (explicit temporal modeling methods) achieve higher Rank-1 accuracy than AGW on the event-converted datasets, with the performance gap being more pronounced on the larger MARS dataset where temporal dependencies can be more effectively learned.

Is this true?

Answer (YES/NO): NO